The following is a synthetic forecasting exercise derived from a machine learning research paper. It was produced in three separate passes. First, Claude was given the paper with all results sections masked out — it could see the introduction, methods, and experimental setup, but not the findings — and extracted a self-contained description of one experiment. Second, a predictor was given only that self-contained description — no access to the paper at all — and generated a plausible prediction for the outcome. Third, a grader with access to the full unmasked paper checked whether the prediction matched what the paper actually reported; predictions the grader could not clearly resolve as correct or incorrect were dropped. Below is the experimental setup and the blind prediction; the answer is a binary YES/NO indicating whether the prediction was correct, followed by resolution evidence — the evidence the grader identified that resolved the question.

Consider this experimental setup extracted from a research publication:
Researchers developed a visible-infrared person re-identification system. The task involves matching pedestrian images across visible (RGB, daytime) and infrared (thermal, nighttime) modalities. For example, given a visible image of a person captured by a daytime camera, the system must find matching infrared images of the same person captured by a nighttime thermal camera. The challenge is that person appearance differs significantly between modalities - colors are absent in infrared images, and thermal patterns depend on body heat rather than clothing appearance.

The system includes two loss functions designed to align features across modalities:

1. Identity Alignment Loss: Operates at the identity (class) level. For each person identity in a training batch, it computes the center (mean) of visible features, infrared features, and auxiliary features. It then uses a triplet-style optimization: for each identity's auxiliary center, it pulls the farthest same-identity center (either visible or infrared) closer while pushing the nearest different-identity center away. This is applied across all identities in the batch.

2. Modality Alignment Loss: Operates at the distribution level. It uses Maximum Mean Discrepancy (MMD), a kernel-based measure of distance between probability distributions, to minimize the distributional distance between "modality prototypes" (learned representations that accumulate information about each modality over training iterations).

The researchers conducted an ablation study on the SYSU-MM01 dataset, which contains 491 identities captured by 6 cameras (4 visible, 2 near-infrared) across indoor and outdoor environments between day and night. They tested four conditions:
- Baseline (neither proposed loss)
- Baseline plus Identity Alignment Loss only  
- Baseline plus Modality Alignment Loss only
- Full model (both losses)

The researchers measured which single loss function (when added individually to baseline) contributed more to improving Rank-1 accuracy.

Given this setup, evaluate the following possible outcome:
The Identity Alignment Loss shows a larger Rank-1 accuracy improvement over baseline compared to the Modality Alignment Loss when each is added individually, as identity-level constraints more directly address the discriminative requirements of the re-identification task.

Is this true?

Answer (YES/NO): YES